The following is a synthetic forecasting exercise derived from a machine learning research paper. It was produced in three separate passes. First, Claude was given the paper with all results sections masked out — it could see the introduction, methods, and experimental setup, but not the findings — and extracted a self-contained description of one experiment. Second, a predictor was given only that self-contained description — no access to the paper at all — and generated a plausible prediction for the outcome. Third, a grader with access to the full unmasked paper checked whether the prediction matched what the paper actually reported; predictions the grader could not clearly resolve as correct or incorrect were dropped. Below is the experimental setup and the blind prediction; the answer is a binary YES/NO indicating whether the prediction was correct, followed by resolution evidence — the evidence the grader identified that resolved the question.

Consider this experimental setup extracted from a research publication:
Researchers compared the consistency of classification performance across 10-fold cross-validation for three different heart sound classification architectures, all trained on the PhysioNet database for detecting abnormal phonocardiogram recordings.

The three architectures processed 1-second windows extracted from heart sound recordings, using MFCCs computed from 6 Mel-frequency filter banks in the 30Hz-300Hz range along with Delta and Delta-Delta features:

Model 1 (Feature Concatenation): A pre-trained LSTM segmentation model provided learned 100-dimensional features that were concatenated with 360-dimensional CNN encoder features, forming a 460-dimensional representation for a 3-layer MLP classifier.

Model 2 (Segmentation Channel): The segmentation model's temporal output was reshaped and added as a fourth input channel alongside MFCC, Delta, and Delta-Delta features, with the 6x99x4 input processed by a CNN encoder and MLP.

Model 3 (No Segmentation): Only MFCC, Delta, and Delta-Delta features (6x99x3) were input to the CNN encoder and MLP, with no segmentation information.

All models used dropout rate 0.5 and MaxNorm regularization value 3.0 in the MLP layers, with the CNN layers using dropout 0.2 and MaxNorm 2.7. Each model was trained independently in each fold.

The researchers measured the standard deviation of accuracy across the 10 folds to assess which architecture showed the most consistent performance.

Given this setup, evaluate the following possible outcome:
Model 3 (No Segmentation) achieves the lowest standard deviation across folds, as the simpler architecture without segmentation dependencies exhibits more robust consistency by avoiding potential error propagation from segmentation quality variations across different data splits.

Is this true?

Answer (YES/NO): YES